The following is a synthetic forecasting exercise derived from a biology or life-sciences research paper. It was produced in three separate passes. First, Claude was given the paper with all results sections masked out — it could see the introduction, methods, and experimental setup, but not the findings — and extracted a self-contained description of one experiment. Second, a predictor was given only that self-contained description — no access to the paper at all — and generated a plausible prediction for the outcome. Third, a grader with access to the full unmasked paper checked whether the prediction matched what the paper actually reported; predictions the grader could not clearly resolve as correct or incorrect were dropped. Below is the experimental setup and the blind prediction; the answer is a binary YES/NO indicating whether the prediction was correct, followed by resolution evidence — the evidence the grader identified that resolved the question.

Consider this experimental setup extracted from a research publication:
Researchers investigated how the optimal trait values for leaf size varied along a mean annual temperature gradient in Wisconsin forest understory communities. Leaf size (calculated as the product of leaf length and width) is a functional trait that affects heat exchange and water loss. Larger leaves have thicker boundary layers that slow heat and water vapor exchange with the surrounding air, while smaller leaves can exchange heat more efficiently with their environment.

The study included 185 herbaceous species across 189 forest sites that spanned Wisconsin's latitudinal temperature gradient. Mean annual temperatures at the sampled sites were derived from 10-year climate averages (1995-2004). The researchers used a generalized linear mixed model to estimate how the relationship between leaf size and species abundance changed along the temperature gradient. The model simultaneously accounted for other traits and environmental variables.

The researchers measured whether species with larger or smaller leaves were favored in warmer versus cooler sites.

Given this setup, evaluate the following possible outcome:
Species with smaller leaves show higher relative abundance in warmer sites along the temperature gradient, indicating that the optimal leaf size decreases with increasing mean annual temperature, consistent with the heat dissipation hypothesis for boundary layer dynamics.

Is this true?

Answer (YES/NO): NO